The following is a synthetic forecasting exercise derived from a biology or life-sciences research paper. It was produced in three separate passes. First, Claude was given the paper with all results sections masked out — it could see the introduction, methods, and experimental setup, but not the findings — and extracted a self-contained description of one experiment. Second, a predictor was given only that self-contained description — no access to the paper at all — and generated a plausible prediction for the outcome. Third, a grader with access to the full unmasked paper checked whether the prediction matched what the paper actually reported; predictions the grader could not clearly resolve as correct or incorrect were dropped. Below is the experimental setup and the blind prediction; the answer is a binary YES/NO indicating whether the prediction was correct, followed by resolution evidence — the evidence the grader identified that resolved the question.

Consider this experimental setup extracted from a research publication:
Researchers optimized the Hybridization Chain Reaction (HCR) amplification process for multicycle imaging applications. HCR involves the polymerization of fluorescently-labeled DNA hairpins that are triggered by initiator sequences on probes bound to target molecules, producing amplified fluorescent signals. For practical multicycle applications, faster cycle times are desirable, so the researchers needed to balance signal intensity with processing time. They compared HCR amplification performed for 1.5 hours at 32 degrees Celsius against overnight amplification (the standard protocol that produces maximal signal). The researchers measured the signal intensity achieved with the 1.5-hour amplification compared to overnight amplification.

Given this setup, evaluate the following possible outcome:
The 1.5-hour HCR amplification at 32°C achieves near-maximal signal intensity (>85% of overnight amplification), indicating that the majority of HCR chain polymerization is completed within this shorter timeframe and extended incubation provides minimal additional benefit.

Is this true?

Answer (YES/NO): NO